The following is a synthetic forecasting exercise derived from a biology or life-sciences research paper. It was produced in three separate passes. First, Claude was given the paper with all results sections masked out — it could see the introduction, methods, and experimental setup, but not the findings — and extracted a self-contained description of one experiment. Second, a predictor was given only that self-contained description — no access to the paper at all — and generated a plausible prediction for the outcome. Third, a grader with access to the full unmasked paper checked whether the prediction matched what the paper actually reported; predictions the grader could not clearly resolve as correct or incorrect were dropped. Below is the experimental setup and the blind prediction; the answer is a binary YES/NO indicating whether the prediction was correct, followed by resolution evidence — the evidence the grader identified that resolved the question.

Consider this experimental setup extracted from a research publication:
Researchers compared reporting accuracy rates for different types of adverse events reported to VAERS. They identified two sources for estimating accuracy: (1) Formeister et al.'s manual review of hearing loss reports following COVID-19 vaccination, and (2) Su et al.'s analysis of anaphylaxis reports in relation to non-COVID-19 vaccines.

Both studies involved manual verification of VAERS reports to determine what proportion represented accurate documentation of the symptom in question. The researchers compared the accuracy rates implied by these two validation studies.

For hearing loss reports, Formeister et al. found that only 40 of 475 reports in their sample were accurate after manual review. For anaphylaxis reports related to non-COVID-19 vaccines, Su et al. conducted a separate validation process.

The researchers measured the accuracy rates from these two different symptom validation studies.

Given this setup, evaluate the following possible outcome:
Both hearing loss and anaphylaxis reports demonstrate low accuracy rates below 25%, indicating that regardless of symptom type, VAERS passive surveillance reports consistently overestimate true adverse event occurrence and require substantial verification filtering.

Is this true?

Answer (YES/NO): NO